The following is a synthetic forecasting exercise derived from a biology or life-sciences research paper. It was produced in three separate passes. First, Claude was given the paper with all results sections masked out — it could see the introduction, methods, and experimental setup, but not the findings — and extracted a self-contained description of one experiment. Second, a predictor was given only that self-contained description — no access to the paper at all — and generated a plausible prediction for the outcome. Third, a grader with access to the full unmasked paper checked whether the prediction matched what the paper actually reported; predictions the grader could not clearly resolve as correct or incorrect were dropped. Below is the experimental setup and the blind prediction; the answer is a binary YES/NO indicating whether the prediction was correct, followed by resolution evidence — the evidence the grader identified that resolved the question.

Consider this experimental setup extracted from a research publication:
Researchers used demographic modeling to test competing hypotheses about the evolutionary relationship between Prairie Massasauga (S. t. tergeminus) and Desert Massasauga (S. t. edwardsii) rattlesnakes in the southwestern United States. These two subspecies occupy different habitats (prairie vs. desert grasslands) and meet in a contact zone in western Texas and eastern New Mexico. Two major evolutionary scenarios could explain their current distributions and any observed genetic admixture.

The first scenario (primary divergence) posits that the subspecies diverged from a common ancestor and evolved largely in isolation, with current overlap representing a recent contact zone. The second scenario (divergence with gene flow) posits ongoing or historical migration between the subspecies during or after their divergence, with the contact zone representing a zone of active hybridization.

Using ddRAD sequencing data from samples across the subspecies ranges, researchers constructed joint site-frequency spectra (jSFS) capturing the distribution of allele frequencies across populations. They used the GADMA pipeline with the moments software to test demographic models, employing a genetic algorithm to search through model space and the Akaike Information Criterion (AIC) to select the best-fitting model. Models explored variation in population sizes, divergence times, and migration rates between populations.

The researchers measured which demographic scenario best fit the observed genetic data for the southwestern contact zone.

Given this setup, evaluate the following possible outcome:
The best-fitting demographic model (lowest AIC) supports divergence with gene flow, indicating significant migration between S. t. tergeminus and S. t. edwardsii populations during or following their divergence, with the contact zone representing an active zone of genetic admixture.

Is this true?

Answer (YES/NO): YES